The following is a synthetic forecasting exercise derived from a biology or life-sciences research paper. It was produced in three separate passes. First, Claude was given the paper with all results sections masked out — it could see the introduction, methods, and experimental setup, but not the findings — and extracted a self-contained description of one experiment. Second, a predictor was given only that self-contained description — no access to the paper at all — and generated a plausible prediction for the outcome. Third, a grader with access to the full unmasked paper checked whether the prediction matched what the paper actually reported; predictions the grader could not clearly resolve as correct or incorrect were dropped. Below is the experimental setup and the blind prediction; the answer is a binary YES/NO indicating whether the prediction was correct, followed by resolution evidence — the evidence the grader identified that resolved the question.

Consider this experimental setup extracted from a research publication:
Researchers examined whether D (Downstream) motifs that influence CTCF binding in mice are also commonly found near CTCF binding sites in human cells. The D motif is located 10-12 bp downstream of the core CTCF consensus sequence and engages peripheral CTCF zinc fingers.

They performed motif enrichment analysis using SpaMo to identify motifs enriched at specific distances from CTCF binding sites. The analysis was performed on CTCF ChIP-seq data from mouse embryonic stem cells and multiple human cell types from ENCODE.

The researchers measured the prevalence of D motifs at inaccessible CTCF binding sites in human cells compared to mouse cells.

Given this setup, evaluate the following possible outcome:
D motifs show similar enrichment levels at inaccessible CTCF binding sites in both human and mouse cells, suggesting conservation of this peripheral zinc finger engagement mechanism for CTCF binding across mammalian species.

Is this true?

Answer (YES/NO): NO